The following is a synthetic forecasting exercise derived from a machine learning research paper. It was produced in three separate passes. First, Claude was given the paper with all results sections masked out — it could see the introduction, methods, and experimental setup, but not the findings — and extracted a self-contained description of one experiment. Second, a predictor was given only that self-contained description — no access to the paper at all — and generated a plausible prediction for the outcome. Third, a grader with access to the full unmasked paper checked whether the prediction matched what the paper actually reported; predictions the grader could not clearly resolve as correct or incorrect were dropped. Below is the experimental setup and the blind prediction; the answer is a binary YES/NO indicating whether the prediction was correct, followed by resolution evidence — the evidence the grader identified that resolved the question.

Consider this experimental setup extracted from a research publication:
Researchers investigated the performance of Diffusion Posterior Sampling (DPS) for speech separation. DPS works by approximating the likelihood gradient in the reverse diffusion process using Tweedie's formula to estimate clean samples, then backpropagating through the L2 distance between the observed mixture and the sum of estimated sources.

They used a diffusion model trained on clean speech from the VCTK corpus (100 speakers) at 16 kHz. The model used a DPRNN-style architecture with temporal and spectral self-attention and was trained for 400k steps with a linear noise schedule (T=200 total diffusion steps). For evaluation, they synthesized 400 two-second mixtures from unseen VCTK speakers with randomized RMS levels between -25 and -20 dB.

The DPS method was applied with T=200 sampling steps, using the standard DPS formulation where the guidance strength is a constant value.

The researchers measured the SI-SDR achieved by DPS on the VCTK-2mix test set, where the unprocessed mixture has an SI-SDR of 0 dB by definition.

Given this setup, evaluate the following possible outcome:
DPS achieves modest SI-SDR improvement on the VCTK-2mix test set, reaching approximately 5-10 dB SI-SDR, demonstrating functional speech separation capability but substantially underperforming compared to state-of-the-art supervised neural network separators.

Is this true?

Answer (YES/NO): NO